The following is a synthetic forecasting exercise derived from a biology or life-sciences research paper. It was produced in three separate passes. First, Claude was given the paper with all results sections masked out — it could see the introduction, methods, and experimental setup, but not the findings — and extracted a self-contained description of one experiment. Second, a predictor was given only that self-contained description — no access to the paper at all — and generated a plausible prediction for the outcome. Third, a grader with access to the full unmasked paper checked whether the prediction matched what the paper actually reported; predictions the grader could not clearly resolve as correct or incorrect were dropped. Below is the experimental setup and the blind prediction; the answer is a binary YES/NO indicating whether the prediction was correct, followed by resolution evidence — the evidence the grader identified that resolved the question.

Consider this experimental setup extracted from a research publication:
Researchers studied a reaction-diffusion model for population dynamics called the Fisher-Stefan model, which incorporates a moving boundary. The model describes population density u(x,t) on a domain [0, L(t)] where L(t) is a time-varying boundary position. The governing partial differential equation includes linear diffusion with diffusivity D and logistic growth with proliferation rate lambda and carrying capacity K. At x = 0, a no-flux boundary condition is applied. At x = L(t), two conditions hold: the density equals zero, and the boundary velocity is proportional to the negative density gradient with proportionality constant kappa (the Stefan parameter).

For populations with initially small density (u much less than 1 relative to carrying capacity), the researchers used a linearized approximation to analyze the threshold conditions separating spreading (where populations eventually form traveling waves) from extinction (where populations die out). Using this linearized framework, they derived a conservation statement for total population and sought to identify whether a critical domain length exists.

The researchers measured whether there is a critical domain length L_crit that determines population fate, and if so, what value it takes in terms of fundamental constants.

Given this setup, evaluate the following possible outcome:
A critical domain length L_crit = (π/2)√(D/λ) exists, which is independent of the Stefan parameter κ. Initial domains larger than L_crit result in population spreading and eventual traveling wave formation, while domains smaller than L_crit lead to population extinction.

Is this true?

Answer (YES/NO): NO